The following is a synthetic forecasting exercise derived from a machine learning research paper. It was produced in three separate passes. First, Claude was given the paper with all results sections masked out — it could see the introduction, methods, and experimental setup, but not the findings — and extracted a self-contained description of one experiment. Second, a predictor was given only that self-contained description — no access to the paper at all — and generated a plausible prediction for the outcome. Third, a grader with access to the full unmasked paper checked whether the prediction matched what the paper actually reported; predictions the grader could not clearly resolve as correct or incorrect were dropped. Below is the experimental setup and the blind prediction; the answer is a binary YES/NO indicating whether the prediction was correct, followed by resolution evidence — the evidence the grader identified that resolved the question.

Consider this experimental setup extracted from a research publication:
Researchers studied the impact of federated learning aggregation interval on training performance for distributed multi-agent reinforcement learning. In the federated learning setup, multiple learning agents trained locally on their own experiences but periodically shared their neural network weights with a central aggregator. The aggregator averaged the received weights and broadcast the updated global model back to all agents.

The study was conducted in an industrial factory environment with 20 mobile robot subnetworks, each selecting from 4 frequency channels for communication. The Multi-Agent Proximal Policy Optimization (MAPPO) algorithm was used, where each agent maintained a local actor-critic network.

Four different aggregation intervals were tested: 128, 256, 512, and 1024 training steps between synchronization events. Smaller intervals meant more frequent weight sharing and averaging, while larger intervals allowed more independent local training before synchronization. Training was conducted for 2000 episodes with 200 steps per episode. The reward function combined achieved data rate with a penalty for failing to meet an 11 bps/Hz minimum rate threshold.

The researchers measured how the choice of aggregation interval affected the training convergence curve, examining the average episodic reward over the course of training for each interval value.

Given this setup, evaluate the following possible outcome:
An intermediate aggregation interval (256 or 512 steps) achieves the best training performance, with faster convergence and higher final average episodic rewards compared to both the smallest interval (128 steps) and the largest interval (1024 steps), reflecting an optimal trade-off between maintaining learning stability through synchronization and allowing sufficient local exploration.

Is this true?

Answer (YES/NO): NO